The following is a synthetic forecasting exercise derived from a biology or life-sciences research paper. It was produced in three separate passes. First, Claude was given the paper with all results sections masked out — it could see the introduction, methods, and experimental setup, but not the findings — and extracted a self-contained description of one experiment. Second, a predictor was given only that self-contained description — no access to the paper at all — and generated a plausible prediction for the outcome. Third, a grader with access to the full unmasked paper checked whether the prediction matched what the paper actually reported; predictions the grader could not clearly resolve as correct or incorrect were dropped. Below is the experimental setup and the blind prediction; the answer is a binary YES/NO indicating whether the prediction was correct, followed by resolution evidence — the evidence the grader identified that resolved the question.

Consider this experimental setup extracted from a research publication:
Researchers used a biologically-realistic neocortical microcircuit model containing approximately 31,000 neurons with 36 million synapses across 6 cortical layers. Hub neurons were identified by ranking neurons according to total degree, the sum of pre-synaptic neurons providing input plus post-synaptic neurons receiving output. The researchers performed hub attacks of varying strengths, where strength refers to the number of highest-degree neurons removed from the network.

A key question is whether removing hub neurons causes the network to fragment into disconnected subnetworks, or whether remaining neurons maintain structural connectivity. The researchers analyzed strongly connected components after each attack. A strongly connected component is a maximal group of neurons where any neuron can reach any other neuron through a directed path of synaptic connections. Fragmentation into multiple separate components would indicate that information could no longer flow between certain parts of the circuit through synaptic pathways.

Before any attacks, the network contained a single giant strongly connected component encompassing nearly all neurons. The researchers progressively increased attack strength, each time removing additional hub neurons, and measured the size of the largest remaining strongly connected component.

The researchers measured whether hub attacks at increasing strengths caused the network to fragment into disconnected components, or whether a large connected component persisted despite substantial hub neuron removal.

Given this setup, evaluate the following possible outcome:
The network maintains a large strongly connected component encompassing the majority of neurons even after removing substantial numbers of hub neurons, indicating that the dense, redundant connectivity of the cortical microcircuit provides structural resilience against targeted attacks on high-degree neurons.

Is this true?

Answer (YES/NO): YES